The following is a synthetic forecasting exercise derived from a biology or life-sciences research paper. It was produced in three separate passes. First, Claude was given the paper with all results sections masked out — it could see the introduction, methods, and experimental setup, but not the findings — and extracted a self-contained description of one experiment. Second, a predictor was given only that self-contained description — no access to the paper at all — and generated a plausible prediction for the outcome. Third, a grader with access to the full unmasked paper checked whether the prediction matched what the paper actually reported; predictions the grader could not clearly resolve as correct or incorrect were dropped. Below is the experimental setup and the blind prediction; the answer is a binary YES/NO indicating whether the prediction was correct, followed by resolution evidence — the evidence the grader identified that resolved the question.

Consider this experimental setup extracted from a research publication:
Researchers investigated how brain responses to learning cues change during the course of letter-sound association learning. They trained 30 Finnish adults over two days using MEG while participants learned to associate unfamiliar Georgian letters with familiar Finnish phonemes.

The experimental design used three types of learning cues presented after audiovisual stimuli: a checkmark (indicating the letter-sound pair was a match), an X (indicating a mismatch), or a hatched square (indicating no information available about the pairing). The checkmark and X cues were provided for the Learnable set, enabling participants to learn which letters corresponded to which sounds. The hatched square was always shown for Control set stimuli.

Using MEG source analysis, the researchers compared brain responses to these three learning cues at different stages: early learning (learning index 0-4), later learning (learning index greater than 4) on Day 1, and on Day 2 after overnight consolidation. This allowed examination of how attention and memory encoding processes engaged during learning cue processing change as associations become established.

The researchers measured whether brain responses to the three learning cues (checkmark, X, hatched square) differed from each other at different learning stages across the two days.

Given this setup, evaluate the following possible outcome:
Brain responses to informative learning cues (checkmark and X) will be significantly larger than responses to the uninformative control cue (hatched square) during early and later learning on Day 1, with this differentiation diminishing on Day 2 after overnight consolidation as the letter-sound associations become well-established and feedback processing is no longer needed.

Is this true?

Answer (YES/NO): NO